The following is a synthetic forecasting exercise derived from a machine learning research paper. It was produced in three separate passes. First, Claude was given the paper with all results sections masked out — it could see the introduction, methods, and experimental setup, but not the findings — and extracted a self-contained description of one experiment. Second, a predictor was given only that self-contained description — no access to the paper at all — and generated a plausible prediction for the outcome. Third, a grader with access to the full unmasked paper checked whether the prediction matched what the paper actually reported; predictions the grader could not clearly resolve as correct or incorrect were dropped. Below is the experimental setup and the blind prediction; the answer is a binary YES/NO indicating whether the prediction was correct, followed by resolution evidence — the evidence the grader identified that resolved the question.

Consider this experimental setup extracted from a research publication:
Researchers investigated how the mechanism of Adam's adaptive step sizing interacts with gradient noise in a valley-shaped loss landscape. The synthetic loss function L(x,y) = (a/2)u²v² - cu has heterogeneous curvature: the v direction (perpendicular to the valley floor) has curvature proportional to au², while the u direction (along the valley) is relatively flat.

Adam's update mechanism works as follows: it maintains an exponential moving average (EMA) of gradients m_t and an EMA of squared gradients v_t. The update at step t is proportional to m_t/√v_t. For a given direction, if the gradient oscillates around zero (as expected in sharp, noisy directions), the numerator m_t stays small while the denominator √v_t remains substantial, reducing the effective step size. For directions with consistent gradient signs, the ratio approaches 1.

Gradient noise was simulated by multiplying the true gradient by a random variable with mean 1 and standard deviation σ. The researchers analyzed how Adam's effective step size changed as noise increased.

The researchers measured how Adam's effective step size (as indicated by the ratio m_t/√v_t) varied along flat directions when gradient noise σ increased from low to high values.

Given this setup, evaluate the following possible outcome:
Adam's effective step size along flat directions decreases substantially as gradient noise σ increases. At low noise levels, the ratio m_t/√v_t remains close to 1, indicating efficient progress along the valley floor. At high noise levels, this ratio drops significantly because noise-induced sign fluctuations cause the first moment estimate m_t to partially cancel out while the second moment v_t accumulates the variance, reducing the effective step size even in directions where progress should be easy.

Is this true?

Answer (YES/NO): YES